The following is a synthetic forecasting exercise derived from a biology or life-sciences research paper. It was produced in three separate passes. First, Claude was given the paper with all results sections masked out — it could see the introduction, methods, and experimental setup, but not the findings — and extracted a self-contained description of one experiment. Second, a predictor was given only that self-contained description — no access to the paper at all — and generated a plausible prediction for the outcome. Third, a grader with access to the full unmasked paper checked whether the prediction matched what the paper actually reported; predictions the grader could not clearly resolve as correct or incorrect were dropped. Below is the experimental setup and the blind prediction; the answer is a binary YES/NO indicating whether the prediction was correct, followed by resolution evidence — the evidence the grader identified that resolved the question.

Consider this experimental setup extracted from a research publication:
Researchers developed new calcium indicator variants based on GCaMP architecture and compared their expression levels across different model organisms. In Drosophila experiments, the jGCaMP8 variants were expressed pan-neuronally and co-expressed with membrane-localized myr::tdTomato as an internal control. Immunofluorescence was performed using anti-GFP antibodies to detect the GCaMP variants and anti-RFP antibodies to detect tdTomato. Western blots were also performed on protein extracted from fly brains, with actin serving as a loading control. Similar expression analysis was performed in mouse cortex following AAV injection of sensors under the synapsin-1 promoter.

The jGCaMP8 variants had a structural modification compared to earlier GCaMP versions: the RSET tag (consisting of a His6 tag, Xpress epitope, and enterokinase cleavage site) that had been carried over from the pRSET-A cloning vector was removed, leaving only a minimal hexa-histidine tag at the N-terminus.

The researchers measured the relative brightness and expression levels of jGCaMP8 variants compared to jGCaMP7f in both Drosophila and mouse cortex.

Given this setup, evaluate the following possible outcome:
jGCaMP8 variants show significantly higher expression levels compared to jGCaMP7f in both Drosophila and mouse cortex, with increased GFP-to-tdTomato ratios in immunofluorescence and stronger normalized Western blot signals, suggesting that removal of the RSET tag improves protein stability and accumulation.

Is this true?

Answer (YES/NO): NO